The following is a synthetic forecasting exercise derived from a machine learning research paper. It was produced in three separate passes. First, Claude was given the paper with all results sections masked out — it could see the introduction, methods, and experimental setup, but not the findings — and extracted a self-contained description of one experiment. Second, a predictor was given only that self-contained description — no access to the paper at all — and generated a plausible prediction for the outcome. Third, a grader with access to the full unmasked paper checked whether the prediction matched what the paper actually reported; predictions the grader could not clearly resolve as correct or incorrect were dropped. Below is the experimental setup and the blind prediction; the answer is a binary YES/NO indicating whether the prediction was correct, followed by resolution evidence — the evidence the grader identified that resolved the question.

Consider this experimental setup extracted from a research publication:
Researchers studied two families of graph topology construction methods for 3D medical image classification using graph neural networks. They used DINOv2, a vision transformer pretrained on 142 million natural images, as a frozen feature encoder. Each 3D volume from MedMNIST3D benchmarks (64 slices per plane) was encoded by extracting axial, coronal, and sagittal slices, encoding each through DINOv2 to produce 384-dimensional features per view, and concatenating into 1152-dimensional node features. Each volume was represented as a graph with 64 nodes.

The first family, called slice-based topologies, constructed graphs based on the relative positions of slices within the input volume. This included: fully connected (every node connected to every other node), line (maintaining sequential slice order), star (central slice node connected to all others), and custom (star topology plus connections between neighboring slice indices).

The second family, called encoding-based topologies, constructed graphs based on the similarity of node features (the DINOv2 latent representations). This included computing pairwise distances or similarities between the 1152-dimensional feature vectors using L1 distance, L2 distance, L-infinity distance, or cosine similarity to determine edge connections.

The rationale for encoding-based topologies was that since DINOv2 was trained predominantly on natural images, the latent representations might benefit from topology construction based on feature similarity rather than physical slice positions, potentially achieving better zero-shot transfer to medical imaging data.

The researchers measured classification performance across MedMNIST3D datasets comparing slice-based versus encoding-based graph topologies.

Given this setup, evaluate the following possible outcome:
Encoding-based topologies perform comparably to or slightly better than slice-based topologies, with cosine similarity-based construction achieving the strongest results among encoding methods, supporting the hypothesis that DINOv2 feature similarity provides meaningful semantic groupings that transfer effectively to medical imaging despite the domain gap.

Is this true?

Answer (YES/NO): NO